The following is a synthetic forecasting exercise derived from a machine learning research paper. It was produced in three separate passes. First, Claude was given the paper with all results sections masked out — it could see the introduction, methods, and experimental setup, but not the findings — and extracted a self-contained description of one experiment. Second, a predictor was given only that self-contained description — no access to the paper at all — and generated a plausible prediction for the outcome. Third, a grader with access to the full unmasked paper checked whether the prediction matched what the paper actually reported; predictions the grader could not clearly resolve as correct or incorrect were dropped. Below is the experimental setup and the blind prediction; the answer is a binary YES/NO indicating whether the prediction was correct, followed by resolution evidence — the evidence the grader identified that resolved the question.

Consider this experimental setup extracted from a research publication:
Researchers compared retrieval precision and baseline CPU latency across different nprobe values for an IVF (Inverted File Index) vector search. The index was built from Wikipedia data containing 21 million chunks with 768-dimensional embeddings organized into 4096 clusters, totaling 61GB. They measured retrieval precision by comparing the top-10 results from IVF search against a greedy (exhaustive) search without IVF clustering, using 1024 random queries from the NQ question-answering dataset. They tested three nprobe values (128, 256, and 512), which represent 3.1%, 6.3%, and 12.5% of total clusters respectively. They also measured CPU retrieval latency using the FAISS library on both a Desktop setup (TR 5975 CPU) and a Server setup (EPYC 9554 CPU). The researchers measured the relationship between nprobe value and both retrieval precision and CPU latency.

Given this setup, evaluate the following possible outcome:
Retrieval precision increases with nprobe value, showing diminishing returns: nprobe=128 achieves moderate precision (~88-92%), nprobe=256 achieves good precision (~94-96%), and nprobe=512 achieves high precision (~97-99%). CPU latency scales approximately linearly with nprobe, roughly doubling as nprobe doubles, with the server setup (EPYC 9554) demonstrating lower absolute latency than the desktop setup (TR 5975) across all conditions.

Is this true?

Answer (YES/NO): NO